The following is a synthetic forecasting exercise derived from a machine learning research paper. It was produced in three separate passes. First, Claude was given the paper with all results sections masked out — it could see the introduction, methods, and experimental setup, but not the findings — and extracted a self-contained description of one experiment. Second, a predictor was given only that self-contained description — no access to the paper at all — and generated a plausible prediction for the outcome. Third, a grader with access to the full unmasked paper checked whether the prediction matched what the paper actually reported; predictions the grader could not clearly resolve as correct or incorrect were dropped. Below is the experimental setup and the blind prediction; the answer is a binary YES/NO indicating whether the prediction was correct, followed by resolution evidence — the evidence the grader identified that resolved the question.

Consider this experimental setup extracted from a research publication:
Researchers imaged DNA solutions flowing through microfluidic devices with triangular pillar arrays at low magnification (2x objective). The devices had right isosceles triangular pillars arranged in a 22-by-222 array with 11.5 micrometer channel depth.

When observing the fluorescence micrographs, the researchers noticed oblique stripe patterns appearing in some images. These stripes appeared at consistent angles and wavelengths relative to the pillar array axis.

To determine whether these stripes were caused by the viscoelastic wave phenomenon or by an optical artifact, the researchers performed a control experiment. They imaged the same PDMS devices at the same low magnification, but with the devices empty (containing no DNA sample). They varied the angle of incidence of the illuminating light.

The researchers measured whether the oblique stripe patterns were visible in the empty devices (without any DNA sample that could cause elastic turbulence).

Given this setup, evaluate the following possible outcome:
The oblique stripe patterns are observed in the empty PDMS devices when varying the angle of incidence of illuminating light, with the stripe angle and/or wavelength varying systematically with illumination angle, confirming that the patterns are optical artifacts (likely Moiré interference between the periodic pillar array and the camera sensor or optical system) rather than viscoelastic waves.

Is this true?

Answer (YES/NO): NO